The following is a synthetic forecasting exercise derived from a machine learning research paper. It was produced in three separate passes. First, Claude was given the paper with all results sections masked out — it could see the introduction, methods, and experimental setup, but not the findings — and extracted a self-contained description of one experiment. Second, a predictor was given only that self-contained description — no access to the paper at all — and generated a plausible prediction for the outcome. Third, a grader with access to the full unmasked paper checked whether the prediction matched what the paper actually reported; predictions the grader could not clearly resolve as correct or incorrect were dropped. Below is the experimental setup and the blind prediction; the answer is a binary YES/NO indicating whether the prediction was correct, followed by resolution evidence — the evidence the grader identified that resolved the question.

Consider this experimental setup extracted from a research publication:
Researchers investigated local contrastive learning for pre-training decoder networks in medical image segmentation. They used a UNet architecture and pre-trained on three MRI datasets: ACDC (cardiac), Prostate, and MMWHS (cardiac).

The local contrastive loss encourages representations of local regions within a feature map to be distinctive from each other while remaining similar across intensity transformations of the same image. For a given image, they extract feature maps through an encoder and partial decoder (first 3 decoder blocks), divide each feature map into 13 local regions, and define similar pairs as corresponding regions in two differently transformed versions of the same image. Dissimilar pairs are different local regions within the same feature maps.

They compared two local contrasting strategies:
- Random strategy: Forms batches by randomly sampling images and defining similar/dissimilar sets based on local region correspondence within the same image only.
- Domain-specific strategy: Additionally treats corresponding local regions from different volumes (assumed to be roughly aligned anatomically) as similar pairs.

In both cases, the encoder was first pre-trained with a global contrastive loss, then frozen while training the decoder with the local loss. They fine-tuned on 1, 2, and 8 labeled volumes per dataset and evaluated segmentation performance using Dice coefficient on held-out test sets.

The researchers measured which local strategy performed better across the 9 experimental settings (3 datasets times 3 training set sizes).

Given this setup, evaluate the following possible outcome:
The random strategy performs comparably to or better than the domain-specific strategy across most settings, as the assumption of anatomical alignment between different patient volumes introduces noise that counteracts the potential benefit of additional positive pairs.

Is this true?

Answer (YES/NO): YES